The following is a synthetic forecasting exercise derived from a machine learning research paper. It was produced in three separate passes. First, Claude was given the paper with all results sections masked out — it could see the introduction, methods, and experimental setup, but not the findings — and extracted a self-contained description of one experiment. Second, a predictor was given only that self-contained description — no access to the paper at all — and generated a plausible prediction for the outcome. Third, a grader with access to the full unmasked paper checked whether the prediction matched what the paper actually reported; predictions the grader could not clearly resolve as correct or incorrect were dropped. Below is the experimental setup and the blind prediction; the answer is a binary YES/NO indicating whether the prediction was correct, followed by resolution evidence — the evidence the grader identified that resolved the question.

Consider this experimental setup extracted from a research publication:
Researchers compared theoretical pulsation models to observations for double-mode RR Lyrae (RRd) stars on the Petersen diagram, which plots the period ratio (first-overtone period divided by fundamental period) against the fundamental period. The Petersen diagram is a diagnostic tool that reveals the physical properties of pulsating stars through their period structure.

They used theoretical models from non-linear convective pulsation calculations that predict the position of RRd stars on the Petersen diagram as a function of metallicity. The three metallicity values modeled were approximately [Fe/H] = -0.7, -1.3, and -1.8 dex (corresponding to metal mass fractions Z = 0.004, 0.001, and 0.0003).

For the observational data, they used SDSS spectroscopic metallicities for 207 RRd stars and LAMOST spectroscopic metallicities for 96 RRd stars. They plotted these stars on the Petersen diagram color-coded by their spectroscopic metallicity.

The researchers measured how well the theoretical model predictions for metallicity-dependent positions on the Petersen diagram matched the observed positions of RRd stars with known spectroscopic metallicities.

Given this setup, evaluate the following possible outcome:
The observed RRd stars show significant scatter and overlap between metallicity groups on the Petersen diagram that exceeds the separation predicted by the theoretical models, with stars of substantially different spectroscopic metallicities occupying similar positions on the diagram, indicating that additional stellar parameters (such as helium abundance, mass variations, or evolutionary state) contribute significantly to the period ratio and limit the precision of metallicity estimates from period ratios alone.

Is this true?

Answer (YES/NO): NO